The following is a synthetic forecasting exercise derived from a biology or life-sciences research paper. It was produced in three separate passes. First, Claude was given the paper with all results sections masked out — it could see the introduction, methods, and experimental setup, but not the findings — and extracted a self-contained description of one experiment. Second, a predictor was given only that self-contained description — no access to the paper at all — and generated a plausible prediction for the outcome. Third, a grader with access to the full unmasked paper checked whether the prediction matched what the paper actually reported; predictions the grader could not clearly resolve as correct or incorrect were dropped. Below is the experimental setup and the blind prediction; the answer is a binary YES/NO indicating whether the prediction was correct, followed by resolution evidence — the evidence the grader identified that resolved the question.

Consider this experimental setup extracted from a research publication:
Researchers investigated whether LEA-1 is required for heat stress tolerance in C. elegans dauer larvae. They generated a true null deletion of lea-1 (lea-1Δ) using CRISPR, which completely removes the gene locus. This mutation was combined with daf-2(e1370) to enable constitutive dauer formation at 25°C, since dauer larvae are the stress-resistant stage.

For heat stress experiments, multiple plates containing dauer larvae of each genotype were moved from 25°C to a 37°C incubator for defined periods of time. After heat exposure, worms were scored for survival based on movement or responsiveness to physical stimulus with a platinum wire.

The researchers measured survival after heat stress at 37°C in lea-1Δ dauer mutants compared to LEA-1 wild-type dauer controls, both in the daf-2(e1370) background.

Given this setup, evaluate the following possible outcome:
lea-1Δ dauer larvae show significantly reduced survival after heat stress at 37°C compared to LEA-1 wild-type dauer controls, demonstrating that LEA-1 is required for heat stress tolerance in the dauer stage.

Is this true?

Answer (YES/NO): YES